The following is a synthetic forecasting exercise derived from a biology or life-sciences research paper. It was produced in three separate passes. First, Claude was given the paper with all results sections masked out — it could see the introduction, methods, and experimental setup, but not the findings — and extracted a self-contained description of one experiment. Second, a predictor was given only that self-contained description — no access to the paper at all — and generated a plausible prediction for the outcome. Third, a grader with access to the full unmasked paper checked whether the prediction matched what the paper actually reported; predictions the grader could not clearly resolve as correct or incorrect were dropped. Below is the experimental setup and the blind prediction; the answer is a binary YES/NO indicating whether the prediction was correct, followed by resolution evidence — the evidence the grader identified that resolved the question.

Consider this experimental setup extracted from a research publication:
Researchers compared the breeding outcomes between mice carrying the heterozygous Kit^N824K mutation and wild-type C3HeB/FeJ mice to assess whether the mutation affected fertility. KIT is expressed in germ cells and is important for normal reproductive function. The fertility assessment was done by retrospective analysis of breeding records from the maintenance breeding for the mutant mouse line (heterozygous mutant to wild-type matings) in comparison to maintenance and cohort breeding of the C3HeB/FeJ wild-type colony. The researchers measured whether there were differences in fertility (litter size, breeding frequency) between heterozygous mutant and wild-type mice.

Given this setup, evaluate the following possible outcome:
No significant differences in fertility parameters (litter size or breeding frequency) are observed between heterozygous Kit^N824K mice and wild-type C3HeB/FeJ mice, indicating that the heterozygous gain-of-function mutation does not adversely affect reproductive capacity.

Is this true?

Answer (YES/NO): NO